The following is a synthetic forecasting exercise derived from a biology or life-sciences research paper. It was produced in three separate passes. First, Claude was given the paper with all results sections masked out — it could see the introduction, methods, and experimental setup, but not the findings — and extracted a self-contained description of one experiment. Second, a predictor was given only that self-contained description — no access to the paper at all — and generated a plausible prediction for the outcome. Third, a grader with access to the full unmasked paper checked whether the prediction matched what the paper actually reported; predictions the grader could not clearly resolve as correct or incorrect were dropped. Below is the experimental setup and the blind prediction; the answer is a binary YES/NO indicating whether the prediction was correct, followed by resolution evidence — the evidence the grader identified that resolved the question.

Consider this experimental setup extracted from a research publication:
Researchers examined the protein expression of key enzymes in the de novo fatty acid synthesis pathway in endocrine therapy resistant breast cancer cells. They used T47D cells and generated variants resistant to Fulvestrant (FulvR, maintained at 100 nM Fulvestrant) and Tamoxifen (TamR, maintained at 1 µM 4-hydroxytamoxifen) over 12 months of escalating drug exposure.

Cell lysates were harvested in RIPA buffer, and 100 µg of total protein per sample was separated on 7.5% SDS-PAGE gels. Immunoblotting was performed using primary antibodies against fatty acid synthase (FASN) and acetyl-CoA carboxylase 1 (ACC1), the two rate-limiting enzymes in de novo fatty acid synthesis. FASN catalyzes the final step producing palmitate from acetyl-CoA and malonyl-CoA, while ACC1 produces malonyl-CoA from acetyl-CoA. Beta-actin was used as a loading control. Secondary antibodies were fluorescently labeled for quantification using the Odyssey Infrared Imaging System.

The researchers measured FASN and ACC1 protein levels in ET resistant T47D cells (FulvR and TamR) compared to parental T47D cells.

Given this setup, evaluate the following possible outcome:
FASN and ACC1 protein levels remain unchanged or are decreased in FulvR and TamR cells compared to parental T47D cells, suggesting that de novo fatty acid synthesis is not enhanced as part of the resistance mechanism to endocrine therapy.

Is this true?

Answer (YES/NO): NO